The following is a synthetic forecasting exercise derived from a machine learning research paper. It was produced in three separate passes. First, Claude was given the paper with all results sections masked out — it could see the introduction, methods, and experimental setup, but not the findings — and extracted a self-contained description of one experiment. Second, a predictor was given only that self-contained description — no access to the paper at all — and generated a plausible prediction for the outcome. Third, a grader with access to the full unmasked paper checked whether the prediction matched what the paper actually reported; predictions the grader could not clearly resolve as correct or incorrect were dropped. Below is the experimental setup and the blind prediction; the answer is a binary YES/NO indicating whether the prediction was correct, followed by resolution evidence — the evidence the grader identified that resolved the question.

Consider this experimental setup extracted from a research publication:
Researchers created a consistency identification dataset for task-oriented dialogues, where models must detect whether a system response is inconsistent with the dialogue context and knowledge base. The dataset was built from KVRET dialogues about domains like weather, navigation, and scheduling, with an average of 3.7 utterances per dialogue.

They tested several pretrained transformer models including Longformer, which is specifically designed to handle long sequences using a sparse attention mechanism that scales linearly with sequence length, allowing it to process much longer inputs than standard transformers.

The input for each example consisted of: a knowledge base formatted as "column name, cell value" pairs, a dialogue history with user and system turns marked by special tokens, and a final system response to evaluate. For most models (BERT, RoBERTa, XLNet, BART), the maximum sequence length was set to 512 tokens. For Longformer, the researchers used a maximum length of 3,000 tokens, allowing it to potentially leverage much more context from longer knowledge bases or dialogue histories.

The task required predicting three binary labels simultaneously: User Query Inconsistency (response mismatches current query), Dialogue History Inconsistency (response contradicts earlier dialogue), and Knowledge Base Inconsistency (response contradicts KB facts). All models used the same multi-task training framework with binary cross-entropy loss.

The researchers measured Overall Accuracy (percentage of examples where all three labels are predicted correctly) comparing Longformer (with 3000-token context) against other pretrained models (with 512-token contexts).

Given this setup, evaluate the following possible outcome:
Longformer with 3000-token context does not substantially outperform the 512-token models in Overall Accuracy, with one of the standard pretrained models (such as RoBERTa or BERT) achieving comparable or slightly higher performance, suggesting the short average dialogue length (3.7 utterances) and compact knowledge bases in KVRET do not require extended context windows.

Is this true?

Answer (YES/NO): YES